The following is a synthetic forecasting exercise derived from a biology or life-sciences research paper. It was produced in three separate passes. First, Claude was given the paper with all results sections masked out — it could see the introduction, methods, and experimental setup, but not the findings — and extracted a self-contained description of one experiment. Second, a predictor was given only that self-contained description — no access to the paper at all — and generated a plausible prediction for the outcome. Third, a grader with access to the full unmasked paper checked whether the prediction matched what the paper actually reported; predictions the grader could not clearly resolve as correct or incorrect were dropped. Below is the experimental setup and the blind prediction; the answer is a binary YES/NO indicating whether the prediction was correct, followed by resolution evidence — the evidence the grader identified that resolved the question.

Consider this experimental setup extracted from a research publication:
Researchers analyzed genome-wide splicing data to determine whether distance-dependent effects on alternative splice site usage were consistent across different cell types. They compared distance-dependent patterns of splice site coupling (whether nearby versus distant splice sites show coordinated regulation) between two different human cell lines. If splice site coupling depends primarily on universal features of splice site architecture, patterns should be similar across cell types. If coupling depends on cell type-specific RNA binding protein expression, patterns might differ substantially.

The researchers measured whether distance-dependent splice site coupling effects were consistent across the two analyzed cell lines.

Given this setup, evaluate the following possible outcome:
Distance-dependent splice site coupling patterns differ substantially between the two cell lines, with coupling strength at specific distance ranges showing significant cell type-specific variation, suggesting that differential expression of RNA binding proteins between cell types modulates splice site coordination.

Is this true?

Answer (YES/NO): NO